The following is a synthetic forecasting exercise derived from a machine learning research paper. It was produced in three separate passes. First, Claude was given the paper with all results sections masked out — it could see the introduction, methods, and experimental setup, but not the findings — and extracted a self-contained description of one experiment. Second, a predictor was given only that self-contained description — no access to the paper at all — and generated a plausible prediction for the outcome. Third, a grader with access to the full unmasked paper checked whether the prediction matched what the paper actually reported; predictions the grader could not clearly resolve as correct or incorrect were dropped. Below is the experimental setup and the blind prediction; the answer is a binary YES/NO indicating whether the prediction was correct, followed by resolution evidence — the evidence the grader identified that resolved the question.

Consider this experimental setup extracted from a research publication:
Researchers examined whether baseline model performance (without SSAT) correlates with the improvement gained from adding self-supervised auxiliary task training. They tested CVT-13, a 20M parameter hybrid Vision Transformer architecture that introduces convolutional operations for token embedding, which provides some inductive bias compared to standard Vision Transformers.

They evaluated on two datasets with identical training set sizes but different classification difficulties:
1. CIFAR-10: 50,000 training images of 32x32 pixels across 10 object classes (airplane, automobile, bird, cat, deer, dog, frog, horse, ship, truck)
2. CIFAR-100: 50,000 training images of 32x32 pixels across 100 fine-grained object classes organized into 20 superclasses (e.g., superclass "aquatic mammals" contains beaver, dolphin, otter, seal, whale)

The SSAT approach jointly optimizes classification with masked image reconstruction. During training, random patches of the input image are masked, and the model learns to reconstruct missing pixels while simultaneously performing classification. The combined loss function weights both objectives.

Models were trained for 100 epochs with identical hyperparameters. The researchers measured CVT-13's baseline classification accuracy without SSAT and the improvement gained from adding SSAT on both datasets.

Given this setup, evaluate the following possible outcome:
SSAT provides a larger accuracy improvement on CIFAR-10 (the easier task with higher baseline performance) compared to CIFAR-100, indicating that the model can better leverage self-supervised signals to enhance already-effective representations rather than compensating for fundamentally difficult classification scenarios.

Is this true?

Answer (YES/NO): YES